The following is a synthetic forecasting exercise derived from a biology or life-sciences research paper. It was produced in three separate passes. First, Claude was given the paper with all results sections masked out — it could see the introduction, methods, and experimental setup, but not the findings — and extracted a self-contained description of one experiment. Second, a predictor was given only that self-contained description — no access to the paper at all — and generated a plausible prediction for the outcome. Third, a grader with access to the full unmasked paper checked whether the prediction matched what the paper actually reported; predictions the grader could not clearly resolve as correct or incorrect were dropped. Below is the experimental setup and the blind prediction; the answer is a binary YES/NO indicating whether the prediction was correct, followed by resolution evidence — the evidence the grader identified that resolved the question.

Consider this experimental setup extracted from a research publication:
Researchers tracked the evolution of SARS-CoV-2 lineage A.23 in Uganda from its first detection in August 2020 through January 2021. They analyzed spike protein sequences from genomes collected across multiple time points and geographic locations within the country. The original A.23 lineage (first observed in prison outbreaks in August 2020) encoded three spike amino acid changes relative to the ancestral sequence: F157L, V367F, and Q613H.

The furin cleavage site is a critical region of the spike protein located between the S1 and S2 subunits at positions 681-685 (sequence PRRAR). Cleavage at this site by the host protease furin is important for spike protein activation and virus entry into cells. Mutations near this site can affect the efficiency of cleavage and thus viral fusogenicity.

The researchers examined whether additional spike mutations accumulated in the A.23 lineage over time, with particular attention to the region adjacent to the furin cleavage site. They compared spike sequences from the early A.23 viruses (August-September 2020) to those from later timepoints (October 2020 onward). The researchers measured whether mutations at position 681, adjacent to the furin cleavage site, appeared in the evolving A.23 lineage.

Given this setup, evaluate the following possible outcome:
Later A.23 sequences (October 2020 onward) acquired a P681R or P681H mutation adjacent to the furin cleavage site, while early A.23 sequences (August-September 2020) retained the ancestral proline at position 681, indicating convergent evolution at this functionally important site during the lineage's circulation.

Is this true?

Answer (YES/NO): YES